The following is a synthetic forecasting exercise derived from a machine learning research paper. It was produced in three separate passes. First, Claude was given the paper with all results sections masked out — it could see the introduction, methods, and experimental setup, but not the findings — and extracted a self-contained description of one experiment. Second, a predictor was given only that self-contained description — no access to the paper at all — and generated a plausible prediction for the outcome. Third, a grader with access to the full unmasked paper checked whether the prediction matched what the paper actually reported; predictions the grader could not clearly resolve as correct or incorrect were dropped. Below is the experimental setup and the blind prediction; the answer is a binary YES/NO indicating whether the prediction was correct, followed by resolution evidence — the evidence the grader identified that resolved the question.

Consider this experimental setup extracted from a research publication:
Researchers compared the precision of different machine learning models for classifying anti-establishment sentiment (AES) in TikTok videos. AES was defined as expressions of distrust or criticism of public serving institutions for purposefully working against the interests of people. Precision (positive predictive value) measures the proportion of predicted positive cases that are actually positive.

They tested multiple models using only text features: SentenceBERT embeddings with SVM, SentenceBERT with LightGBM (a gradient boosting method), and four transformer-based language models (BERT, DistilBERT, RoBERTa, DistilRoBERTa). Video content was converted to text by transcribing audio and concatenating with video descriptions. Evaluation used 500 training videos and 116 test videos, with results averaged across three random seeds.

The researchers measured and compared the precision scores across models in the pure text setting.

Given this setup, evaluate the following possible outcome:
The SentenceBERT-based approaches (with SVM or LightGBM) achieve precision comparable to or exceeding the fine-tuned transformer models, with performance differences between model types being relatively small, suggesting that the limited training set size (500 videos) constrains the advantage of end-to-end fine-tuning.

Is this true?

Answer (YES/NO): NO